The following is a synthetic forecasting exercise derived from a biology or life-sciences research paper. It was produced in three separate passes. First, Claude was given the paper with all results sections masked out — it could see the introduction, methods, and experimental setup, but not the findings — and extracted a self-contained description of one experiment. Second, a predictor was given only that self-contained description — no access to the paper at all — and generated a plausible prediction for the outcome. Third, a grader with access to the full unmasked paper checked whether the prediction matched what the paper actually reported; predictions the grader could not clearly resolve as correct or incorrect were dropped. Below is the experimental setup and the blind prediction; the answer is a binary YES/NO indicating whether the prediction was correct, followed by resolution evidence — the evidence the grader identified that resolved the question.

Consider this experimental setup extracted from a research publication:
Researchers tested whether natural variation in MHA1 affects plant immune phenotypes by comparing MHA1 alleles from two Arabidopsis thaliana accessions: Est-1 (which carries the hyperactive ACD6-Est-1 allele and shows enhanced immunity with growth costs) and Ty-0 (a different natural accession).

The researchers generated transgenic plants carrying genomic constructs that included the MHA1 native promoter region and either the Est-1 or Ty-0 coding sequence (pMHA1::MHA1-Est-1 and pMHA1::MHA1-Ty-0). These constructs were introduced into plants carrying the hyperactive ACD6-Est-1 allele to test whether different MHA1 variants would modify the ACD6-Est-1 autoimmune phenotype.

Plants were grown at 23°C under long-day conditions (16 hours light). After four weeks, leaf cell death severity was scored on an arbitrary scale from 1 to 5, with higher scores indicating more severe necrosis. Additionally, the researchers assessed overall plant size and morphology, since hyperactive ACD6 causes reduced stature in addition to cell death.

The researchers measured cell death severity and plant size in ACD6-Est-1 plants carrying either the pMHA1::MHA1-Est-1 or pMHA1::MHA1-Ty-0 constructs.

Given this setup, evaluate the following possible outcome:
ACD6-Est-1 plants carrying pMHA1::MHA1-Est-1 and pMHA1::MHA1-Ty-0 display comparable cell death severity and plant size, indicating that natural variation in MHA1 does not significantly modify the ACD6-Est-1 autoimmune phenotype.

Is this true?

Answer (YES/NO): NO